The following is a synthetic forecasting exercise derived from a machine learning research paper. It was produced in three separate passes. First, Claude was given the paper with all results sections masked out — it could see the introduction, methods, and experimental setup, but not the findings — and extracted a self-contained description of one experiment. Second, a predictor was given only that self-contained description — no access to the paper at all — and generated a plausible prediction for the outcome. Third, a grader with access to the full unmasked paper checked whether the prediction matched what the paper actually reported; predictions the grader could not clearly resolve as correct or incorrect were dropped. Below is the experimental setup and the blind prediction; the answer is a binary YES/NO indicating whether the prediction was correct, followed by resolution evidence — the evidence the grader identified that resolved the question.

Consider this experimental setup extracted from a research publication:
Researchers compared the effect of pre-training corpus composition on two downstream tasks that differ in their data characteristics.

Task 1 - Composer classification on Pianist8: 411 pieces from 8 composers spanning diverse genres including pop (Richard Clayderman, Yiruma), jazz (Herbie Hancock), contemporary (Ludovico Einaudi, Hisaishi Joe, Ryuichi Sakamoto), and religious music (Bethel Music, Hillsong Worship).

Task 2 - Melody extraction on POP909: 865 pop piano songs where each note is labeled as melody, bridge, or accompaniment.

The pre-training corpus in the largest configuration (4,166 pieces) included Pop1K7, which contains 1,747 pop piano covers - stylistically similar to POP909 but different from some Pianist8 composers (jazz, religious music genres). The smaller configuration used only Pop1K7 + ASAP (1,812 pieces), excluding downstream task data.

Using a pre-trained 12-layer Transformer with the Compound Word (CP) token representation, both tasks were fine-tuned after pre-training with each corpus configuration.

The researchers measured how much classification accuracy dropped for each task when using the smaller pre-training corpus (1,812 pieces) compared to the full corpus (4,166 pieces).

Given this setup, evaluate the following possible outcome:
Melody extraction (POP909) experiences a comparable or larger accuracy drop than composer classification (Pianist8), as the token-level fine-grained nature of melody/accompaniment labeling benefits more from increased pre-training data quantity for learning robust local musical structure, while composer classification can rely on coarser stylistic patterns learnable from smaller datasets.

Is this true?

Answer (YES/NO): NO